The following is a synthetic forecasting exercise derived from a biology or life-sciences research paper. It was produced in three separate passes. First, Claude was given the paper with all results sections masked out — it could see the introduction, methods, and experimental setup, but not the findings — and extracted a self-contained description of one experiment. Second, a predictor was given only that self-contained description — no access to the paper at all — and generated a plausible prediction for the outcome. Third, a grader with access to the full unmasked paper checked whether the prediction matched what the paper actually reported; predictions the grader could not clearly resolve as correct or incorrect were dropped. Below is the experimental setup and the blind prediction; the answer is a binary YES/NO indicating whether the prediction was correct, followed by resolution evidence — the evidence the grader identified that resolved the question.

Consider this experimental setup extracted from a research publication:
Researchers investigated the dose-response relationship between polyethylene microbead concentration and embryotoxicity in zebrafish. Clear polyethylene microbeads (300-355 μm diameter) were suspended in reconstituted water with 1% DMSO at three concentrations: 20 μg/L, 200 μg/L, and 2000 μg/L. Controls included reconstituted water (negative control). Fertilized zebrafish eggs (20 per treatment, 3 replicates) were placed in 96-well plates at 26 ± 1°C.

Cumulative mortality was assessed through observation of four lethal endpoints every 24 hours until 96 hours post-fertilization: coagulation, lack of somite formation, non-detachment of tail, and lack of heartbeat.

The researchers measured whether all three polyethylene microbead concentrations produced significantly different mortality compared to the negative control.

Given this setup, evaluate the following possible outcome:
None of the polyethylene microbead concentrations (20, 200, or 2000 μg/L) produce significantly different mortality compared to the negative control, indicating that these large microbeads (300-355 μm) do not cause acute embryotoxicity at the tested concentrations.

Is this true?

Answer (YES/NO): NO